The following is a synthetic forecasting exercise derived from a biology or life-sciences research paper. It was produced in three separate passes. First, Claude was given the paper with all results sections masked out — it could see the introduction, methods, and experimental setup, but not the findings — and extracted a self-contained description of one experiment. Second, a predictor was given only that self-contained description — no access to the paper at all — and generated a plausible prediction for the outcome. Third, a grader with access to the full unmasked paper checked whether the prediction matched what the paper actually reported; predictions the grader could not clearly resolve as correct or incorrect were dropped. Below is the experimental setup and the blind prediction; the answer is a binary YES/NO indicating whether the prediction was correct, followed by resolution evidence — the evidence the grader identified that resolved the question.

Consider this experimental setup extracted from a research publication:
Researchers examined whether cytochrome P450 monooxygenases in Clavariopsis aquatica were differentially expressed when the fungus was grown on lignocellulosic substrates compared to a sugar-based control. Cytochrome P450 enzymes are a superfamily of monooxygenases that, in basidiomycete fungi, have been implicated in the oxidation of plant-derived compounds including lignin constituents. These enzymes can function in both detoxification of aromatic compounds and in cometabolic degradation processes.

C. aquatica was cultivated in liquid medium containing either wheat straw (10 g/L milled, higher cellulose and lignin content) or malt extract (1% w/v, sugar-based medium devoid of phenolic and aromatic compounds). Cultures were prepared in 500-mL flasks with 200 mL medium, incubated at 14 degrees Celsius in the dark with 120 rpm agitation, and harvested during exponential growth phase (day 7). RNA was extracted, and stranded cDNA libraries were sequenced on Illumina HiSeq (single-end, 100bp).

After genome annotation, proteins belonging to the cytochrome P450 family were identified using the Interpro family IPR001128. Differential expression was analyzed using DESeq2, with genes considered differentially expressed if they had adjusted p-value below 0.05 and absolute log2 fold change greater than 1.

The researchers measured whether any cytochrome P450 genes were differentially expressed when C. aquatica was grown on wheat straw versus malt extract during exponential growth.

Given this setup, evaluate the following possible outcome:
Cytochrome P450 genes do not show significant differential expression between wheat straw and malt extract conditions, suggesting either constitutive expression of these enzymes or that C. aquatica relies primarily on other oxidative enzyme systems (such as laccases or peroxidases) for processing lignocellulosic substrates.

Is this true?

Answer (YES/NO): NO